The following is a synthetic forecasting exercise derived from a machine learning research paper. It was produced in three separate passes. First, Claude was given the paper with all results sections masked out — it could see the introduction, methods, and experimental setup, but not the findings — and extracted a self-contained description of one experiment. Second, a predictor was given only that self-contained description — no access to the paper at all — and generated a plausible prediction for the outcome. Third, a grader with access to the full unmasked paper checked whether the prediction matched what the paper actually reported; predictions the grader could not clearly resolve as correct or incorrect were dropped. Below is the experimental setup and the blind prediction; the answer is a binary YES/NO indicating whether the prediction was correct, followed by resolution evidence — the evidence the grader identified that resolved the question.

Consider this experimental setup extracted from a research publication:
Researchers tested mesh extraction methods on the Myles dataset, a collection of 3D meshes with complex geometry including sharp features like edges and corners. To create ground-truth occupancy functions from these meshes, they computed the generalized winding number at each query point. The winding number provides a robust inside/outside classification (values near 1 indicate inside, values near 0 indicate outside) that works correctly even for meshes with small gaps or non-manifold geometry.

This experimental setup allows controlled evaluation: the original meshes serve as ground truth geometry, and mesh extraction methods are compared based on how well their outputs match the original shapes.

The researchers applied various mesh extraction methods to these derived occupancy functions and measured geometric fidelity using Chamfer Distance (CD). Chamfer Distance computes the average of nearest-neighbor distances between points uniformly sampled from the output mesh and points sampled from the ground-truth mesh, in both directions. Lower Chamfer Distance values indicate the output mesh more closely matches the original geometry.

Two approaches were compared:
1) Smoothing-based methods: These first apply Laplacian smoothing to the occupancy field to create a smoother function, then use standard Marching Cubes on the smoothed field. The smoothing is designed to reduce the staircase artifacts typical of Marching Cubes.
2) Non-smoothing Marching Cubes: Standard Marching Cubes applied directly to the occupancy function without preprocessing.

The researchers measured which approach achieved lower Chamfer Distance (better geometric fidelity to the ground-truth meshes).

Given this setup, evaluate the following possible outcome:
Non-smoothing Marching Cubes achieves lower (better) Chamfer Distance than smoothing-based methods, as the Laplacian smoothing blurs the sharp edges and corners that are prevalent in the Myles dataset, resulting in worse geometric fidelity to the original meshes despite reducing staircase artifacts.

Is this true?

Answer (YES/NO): NO